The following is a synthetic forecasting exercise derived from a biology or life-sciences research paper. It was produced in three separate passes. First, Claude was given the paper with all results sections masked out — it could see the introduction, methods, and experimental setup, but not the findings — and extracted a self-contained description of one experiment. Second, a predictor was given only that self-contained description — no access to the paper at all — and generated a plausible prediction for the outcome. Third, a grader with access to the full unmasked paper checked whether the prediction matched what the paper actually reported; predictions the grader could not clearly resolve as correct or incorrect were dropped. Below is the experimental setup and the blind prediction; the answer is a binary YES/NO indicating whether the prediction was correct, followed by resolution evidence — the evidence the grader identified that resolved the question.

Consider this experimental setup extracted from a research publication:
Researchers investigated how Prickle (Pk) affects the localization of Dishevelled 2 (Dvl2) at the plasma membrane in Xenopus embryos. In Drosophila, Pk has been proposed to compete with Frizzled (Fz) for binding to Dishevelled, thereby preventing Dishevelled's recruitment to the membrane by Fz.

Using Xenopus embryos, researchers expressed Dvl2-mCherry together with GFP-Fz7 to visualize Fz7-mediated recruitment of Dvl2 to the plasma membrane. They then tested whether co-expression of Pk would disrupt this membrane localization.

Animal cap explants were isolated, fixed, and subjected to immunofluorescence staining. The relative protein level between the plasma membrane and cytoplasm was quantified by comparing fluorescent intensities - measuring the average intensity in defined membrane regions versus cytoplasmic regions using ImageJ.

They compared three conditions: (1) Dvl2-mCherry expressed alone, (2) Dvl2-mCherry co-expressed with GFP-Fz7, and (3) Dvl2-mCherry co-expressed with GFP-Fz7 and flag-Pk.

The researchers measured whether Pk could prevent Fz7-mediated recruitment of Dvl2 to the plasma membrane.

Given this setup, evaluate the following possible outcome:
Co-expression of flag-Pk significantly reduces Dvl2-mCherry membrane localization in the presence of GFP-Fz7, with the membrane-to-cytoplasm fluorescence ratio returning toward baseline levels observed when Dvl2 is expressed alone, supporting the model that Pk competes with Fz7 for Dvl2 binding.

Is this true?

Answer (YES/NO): NO